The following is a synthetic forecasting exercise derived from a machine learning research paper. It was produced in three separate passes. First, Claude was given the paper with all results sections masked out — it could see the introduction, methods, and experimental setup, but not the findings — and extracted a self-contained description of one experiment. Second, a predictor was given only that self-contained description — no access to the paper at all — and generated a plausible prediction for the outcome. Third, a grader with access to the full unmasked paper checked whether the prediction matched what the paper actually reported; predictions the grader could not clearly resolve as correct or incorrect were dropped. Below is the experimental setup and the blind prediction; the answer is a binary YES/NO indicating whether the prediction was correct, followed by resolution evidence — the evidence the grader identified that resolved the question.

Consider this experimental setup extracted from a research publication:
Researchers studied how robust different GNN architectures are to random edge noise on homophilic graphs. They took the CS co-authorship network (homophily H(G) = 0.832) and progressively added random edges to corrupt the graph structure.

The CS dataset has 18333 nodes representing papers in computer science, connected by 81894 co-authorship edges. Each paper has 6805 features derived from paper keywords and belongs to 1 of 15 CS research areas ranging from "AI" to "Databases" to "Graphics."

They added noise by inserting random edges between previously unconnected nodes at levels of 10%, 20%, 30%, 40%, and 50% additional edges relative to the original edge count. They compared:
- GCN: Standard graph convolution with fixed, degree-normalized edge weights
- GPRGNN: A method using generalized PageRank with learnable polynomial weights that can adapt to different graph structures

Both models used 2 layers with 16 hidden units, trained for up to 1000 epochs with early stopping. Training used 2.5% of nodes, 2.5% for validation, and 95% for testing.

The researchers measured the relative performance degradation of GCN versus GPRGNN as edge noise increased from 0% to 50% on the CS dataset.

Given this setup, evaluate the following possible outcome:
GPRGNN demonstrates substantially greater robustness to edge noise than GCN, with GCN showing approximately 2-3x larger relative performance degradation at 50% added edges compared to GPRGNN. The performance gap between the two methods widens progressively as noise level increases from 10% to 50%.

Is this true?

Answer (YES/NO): NO